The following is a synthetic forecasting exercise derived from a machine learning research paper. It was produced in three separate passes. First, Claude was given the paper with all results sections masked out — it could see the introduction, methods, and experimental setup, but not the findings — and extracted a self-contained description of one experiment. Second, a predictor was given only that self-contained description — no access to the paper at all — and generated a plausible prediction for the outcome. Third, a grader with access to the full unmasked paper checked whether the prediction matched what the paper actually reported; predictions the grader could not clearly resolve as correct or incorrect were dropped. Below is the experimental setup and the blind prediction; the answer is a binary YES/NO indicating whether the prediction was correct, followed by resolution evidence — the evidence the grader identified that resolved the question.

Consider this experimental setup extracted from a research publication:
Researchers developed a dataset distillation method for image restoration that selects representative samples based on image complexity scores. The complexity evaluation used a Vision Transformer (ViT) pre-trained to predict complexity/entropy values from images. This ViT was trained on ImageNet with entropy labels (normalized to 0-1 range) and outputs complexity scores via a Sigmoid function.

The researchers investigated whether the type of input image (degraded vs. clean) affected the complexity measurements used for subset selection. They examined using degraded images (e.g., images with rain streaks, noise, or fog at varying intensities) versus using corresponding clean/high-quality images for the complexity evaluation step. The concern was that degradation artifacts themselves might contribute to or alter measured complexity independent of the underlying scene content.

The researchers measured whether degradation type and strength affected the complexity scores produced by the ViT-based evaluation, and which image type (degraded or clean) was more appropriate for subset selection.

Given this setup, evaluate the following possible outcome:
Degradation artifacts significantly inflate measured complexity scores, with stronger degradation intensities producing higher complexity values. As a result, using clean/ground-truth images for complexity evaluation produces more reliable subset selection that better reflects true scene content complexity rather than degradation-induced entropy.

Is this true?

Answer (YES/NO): NO